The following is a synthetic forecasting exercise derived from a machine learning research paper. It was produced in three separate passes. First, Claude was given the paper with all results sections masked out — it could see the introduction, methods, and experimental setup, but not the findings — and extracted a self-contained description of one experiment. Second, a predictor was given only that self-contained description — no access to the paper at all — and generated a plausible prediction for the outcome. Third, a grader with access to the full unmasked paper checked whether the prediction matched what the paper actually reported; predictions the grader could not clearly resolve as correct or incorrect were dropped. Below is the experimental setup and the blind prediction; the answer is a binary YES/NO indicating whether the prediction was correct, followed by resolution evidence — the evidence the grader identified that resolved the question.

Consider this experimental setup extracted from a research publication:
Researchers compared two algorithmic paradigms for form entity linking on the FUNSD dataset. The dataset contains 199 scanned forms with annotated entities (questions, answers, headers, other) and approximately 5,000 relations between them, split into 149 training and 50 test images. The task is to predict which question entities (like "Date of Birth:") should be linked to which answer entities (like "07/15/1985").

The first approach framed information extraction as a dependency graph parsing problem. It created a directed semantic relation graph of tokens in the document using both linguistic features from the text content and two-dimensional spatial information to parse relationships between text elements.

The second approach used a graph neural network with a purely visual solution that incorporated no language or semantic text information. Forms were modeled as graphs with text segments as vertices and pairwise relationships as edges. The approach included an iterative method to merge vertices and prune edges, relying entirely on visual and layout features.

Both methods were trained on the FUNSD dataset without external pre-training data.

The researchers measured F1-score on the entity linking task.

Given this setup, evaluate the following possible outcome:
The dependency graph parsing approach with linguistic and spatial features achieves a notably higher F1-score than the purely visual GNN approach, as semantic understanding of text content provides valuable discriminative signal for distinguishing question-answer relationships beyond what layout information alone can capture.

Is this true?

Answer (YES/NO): NO